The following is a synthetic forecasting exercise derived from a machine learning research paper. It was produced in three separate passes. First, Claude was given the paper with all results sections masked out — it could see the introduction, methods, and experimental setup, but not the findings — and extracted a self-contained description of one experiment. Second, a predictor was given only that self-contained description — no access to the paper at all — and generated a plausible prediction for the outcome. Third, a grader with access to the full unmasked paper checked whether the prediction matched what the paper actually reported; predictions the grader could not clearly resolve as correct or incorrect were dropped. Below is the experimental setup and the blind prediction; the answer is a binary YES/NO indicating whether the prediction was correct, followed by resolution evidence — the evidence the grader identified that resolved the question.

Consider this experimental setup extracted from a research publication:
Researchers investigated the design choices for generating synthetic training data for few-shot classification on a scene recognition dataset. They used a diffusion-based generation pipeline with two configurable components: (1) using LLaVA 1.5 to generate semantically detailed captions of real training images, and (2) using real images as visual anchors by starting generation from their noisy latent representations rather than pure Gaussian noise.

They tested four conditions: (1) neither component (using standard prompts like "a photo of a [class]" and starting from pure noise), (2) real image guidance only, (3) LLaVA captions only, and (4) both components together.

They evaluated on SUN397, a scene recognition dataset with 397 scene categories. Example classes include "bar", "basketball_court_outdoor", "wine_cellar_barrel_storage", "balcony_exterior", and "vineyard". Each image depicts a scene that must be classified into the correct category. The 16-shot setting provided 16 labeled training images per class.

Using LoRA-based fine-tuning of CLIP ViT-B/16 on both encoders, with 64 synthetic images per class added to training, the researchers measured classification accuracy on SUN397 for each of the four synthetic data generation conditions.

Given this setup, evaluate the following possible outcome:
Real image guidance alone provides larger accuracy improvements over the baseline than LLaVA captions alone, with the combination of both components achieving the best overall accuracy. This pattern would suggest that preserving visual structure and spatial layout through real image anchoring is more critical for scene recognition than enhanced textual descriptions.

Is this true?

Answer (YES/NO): NO